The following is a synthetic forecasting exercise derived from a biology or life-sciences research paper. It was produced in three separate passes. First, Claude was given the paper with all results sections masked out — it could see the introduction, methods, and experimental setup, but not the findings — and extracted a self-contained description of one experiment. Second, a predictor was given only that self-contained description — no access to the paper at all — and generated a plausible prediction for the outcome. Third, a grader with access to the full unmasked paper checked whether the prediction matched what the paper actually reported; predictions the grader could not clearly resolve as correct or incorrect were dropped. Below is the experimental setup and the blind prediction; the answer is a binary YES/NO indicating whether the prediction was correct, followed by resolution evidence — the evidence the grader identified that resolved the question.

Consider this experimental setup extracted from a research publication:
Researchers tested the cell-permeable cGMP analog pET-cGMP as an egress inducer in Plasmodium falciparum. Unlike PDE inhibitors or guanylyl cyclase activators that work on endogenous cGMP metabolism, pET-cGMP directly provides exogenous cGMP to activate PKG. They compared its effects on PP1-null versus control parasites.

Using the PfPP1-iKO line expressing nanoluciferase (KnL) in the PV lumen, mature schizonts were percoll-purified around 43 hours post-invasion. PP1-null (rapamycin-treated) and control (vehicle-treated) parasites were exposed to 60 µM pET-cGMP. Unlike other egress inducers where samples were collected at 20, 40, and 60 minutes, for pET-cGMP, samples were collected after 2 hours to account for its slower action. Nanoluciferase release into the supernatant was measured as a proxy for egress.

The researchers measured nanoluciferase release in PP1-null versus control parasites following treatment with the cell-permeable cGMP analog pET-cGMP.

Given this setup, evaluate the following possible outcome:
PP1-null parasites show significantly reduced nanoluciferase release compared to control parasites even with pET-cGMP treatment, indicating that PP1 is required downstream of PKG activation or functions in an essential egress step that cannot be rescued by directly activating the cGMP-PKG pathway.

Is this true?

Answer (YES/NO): YES